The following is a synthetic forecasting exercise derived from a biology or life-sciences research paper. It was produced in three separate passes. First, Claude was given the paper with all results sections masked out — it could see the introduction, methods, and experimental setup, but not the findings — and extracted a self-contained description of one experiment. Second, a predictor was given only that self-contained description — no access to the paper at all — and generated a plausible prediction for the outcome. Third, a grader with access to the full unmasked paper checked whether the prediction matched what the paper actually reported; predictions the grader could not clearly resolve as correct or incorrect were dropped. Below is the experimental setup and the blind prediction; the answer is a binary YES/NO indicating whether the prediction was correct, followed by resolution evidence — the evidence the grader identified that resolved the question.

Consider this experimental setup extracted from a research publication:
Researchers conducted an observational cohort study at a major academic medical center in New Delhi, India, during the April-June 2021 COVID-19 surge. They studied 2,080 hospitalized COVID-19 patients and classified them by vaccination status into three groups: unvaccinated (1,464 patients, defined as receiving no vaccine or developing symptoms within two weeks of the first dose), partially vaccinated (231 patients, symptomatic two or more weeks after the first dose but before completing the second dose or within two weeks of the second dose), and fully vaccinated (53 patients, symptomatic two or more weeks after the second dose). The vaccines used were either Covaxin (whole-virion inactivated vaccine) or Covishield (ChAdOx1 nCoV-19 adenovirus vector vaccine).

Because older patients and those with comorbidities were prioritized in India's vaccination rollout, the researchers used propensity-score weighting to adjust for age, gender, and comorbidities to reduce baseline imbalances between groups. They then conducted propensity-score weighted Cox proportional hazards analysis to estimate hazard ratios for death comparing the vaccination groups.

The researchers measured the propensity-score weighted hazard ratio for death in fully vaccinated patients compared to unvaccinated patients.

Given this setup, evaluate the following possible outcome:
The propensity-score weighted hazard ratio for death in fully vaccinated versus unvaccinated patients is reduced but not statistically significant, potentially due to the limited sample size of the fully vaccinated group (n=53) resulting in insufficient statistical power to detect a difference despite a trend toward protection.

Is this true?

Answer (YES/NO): NO